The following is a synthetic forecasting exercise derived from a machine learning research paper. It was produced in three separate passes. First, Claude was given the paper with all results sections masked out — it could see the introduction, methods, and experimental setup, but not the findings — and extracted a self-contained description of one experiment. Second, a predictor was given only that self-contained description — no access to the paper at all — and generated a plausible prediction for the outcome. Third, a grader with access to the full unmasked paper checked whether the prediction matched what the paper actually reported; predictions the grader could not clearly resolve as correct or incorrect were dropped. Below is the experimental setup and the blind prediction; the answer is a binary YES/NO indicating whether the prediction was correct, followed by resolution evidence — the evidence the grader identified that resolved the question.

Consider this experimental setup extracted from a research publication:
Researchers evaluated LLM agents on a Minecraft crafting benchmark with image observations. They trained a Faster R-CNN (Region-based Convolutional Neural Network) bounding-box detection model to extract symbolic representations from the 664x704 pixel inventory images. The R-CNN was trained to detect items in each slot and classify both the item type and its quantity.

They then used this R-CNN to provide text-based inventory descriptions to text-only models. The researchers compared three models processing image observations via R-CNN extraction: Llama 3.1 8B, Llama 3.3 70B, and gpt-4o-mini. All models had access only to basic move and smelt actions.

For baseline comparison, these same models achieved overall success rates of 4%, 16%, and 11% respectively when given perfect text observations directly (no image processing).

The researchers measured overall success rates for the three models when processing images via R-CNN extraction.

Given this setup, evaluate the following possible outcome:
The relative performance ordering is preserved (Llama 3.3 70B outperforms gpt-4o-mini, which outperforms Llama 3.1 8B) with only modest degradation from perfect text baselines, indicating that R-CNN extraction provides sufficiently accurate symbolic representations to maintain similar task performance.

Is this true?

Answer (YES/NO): NO